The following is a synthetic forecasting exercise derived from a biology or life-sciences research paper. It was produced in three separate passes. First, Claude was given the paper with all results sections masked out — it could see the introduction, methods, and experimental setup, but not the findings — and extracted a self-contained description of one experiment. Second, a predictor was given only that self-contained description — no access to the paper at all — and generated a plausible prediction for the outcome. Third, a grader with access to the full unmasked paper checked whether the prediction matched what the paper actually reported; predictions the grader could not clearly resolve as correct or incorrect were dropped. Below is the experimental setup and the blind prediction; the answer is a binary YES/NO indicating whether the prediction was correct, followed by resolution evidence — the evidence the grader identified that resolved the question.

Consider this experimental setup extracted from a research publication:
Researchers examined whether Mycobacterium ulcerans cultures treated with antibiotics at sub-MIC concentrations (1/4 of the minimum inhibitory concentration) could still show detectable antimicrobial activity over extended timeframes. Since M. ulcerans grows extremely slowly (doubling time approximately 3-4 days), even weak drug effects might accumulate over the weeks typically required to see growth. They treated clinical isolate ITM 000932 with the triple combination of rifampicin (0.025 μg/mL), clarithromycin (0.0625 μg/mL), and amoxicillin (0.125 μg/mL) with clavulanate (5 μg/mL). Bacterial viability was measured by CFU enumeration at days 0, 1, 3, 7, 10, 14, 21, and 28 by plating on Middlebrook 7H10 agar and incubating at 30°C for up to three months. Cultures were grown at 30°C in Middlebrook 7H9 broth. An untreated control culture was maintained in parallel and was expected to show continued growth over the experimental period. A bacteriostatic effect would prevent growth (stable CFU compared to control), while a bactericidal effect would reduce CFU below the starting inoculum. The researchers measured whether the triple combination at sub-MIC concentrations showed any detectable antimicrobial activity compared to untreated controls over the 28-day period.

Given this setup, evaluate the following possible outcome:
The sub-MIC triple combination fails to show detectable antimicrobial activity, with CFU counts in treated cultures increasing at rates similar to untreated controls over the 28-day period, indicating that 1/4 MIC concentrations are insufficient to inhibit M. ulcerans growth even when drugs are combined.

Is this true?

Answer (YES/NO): NO